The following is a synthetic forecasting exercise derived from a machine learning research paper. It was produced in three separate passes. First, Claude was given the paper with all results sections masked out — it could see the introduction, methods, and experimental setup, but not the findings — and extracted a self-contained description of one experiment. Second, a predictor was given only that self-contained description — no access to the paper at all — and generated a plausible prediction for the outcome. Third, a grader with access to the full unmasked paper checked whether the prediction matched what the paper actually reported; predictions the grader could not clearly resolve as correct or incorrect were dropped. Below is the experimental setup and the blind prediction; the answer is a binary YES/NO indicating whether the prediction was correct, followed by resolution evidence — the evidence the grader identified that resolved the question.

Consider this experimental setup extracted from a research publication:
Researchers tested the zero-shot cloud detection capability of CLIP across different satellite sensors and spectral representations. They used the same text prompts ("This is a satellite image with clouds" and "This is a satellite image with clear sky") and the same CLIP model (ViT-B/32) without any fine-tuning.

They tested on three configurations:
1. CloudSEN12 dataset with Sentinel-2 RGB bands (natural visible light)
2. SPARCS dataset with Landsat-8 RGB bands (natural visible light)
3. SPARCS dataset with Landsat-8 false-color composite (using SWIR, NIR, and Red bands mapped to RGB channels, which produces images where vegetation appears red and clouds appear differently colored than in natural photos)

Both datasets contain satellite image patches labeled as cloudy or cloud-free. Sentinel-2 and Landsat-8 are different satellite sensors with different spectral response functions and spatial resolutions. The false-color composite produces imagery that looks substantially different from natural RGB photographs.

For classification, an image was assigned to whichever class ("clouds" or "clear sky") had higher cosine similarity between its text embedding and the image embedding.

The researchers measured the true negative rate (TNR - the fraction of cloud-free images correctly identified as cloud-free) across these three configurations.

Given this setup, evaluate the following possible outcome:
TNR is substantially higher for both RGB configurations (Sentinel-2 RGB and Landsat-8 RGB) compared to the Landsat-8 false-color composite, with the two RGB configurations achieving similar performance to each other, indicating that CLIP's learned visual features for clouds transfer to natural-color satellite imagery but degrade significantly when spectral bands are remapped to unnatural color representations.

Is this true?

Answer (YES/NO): NO